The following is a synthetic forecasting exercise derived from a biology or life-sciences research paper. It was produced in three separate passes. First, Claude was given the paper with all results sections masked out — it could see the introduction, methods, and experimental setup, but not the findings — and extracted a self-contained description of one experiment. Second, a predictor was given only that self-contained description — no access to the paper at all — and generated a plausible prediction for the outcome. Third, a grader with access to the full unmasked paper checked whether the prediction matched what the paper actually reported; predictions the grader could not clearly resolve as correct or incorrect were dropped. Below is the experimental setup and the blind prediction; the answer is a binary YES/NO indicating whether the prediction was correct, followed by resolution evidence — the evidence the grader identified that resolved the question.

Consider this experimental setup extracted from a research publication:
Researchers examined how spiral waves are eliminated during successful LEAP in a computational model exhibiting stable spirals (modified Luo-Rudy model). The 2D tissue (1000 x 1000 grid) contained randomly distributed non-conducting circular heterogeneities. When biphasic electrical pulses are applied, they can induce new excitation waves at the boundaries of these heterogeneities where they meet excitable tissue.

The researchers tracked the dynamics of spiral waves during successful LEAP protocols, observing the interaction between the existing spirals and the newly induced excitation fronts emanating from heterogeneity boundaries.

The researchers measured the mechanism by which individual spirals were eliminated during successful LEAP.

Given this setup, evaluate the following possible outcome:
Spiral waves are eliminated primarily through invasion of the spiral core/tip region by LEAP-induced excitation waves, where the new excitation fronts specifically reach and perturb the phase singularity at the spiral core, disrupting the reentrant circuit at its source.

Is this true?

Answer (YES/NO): NO